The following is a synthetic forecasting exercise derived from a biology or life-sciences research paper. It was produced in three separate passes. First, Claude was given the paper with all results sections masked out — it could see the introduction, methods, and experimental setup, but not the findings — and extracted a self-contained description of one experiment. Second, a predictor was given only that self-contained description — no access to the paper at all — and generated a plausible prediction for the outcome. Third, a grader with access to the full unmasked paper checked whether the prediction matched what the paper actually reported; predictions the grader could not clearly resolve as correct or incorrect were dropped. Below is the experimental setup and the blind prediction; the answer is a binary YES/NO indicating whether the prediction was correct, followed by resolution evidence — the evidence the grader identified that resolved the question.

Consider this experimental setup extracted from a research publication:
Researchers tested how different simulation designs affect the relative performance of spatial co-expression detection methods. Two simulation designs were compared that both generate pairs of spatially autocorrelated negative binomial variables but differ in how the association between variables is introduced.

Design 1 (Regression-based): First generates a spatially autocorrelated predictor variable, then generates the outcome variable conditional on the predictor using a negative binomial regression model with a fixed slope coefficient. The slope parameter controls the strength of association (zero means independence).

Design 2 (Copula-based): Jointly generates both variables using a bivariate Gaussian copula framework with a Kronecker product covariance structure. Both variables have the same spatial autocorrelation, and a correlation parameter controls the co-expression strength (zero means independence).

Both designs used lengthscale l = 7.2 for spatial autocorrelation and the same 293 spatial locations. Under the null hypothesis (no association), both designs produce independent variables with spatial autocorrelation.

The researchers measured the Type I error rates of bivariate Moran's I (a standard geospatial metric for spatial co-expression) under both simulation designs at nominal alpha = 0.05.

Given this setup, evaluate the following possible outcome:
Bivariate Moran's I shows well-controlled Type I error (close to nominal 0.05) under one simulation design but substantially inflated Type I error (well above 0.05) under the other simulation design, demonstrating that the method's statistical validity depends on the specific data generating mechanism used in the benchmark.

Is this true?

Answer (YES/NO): NO